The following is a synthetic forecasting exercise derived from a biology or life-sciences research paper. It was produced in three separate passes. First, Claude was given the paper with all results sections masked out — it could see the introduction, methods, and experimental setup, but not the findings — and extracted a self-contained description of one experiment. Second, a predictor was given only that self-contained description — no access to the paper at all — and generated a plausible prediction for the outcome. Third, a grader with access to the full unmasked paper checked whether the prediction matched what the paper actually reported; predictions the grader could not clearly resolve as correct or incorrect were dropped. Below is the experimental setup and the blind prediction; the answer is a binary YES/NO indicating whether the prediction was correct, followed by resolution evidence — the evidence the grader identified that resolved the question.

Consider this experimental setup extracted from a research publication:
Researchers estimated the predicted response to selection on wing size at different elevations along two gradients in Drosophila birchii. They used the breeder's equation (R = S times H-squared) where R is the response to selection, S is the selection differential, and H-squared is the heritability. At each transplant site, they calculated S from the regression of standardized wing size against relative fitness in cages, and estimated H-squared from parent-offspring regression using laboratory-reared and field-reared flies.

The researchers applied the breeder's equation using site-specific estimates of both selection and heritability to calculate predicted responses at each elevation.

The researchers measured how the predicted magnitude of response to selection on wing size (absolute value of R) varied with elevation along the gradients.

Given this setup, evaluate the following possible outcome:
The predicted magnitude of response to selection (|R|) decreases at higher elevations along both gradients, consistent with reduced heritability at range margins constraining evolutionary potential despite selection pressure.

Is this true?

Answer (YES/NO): NO